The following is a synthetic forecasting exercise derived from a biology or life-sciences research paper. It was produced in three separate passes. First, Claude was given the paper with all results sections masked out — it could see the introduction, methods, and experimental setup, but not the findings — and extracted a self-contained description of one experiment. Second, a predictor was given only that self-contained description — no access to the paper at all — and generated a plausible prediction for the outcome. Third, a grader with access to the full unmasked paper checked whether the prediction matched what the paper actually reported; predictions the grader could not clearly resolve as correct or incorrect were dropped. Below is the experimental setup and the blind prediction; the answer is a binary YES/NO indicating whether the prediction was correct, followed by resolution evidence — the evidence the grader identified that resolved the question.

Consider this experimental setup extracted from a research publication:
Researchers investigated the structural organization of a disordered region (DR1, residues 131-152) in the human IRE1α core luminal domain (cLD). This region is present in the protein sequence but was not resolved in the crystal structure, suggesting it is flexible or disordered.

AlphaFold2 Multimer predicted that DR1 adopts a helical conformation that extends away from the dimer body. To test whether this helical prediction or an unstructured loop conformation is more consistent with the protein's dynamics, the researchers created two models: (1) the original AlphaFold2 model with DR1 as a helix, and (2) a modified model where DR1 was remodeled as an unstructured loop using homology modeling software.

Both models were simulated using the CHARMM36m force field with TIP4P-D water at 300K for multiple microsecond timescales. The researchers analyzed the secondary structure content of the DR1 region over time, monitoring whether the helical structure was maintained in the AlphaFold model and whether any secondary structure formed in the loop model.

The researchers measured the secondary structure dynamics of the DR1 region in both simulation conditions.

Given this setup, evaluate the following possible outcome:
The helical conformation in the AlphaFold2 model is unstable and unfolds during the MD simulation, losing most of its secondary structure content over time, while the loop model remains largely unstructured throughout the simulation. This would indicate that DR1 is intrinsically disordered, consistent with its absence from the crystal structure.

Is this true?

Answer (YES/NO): NO